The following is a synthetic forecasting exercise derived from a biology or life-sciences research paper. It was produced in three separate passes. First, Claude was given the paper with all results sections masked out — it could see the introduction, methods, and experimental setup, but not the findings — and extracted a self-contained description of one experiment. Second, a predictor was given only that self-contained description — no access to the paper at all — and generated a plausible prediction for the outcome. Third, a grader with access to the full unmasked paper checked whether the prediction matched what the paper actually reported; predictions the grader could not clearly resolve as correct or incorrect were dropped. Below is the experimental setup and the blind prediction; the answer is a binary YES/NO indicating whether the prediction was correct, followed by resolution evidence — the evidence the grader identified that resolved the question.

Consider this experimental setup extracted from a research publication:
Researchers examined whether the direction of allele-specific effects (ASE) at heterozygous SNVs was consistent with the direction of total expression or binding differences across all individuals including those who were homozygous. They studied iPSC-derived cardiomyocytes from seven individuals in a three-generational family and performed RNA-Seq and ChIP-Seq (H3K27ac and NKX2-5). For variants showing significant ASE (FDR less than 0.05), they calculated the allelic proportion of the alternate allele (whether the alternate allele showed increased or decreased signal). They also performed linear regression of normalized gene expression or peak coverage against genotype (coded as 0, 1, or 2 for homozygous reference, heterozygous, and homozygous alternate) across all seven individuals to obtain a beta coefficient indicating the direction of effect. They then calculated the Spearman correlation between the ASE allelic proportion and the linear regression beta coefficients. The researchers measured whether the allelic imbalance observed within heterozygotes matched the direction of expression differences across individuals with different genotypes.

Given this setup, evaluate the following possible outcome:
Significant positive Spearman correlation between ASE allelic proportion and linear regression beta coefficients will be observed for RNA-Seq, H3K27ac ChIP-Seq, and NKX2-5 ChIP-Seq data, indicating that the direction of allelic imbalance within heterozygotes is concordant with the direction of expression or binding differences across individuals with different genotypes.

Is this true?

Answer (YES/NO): YES